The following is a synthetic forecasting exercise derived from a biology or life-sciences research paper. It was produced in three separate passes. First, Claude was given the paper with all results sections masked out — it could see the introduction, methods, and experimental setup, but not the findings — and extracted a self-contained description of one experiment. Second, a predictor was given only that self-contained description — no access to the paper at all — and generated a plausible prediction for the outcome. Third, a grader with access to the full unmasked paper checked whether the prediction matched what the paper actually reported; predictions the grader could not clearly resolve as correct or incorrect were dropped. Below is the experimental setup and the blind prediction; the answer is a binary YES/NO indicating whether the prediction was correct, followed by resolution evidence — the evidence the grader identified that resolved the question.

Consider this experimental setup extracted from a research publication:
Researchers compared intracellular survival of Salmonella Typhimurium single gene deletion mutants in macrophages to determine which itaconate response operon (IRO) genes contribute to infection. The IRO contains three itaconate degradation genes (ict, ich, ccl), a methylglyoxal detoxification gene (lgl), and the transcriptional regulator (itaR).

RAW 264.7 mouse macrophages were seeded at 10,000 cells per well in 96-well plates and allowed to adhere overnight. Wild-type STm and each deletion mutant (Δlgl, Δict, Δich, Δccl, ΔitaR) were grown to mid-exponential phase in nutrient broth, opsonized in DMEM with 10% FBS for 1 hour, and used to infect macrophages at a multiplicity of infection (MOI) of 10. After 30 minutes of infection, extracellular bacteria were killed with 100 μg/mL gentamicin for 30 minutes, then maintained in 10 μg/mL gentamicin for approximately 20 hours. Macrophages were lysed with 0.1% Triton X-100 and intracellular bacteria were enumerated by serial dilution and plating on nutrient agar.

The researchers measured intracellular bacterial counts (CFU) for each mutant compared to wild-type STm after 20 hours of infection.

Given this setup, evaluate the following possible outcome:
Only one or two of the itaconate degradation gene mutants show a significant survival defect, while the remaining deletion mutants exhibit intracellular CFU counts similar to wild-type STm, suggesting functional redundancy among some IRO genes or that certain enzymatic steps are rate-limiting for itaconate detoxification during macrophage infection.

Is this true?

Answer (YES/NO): NO